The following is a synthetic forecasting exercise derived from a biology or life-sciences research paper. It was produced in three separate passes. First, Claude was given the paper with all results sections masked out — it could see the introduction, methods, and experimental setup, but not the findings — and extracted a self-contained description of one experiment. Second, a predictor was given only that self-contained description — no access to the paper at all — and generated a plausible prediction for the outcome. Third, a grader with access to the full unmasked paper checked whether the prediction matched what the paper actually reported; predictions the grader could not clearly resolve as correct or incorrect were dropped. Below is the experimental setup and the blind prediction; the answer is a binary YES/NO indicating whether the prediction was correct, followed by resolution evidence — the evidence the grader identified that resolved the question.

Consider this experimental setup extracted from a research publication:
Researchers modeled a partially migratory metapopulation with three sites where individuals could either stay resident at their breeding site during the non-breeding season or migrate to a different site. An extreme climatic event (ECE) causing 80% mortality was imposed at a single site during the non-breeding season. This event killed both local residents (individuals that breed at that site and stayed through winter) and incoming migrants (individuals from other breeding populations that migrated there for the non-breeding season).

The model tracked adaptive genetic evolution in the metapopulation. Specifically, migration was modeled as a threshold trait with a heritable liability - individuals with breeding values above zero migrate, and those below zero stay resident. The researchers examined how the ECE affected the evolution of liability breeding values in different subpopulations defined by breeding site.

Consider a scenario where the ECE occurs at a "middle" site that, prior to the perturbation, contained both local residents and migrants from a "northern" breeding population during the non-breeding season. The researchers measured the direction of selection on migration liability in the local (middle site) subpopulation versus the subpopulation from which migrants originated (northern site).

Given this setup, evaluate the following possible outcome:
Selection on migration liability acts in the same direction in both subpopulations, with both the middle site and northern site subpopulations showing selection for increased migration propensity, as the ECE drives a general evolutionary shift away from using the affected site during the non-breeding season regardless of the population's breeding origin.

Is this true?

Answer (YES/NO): NO